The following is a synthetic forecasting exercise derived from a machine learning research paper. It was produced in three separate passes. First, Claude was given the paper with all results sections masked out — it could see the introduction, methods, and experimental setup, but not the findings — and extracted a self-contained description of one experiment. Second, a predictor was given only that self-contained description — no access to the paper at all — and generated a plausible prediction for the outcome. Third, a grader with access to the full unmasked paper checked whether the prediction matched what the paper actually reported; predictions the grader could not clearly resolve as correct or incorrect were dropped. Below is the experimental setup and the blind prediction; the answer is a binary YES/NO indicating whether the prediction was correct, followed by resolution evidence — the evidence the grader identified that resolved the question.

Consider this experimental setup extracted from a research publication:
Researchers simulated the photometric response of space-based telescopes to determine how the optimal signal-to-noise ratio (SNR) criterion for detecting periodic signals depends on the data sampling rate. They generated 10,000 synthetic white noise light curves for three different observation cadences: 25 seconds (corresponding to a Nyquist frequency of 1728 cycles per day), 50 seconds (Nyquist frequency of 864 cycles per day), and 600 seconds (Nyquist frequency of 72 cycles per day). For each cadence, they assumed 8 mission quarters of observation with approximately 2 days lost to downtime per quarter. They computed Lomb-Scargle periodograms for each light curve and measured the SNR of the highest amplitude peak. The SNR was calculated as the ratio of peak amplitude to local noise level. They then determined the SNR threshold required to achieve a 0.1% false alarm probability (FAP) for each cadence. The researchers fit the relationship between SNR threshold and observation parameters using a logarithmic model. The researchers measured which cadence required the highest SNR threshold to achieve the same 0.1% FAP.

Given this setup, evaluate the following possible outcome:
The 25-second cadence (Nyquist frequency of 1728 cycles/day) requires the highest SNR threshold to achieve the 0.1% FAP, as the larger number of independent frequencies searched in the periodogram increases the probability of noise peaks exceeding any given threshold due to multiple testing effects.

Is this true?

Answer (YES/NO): YES